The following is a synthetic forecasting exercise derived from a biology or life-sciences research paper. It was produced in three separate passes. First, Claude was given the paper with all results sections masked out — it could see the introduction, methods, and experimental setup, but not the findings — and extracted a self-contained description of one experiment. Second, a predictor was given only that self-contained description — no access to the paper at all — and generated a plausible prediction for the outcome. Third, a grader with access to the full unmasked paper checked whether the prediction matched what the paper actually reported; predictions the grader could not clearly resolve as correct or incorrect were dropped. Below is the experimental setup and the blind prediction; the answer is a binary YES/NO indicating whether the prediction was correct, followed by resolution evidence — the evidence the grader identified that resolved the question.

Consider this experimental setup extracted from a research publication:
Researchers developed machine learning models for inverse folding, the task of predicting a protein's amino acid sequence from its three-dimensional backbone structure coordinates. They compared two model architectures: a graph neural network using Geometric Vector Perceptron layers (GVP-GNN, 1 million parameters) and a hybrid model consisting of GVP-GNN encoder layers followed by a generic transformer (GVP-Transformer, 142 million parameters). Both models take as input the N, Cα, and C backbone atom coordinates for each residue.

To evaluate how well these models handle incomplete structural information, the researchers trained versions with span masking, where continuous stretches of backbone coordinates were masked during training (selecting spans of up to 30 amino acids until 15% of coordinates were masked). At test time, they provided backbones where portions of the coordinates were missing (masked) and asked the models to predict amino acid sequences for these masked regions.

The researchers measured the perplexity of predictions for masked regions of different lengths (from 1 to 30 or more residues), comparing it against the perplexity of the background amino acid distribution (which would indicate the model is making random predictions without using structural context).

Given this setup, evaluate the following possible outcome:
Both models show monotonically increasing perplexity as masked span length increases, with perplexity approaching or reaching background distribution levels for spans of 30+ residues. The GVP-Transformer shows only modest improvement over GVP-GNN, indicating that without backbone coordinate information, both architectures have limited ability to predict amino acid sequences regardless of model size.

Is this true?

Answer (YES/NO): NO